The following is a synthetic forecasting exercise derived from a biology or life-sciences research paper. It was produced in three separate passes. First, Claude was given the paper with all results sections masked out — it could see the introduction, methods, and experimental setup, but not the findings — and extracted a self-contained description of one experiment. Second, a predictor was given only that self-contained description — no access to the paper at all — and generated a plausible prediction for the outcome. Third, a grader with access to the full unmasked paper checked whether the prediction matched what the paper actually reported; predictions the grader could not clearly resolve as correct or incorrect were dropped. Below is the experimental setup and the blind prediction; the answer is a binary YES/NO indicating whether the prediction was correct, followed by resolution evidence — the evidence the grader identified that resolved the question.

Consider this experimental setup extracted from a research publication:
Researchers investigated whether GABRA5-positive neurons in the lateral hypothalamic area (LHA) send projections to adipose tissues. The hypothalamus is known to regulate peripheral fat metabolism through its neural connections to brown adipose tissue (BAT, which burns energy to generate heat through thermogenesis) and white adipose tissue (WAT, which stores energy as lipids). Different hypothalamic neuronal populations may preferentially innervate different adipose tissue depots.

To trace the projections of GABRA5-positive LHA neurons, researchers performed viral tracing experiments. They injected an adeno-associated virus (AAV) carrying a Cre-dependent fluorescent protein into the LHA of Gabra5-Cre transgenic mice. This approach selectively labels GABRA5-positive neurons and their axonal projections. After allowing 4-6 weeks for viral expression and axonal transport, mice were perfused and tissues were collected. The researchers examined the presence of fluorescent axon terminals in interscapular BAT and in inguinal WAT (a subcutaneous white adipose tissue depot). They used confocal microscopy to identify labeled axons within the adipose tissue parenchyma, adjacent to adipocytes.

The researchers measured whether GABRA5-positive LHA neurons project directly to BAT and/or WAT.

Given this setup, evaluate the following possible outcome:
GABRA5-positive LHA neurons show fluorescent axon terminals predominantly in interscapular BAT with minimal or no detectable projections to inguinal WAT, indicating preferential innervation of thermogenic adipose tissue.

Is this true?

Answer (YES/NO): NO